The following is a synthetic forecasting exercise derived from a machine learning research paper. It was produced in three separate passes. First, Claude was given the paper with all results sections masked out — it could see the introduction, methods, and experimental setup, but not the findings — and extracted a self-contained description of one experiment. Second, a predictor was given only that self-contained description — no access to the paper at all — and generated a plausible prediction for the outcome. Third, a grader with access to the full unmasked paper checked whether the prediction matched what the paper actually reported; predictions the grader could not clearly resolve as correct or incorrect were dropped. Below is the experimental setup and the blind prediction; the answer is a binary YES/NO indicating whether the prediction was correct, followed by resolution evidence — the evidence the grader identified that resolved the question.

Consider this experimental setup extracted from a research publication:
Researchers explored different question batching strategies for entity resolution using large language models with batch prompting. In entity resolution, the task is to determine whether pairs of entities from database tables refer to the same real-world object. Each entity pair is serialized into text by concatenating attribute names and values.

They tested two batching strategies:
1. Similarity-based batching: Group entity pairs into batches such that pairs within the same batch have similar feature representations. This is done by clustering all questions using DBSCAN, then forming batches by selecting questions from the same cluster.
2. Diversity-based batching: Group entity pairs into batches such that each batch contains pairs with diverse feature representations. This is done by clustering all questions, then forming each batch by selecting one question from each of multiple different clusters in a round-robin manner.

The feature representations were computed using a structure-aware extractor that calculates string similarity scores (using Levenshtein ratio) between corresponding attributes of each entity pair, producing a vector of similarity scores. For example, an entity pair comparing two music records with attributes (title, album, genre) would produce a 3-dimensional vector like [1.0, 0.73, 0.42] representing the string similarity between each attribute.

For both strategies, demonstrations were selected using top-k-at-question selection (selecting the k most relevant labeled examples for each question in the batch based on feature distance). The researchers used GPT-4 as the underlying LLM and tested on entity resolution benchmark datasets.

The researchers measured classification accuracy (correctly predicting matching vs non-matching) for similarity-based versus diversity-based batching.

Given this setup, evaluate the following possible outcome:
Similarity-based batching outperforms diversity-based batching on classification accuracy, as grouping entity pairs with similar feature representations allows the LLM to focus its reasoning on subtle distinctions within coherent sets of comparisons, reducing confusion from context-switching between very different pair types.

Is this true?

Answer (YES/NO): NO